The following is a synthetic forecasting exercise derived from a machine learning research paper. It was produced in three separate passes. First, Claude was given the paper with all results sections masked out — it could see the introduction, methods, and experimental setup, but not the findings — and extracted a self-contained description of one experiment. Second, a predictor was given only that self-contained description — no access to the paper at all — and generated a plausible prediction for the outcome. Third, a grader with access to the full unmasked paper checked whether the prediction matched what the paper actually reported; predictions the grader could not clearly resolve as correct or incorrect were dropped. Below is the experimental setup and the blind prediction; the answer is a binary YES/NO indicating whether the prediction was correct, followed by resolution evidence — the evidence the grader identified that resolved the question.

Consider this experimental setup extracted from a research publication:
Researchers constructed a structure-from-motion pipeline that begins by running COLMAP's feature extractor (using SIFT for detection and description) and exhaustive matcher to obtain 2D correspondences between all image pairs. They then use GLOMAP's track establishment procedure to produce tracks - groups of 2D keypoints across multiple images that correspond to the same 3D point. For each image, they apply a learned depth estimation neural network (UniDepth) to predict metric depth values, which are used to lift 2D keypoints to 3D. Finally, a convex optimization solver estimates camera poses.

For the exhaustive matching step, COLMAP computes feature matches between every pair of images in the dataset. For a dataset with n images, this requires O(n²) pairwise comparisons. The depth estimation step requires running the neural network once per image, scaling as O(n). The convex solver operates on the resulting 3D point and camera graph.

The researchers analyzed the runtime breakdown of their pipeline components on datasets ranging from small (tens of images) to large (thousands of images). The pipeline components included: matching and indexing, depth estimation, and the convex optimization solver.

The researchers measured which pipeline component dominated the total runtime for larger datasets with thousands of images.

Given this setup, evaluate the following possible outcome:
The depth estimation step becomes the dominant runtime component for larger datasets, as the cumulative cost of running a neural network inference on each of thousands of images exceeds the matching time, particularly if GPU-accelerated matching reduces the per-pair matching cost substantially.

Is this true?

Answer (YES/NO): NO